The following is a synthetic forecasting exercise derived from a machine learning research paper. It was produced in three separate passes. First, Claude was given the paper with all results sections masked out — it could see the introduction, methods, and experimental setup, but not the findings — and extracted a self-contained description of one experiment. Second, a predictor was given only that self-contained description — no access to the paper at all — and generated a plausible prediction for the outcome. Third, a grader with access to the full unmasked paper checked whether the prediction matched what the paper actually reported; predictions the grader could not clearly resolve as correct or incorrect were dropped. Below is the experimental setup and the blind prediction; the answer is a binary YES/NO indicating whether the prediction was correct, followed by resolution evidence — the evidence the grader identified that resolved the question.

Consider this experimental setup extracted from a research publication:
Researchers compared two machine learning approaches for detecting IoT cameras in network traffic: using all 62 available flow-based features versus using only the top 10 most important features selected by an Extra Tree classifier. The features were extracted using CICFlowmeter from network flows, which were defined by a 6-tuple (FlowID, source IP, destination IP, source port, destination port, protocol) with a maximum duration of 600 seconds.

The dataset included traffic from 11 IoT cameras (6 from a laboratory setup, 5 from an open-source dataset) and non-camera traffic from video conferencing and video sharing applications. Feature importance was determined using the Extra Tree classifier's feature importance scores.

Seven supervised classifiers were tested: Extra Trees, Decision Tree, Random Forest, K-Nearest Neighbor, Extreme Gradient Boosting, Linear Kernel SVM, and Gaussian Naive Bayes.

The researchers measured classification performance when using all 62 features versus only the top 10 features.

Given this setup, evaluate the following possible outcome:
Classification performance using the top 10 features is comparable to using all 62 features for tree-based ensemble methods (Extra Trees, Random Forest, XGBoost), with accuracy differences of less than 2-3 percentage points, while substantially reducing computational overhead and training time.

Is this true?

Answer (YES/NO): NO